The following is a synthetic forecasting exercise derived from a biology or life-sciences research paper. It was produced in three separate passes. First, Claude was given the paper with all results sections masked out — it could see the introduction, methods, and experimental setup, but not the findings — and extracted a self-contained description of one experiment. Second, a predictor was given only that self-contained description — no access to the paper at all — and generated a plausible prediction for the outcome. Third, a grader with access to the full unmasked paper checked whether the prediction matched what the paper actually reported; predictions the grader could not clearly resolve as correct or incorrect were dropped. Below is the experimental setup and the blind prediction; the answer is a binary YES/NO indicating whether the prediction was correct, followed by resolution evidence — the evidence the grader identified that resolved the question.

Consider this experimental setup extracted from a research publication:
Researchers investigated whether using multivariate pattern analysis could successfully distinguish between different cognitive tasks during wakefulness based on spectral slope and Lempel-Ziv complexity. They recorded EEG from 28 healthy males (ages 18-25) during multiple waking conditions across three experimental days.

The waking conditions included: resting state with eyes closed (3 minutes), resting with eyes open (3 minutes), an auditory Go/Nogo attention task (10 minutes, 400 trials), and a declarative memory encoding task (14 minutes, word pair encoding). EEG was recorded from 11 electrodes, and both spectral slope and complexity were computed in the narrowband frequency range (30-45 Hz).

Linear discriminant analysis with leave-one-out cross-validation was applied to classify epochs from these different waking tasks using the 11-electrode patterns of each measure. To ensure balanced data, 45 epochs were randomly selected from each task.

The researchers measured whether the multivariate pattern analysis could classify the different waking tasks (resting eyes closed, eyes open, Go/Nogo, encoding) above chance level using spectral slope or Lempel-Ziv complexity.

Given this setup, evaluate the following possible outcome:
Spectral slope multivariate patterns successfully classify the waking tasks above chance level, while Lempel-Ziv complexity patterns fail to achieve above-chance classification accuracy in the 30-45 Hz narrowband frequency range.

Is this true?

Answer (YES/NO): NO